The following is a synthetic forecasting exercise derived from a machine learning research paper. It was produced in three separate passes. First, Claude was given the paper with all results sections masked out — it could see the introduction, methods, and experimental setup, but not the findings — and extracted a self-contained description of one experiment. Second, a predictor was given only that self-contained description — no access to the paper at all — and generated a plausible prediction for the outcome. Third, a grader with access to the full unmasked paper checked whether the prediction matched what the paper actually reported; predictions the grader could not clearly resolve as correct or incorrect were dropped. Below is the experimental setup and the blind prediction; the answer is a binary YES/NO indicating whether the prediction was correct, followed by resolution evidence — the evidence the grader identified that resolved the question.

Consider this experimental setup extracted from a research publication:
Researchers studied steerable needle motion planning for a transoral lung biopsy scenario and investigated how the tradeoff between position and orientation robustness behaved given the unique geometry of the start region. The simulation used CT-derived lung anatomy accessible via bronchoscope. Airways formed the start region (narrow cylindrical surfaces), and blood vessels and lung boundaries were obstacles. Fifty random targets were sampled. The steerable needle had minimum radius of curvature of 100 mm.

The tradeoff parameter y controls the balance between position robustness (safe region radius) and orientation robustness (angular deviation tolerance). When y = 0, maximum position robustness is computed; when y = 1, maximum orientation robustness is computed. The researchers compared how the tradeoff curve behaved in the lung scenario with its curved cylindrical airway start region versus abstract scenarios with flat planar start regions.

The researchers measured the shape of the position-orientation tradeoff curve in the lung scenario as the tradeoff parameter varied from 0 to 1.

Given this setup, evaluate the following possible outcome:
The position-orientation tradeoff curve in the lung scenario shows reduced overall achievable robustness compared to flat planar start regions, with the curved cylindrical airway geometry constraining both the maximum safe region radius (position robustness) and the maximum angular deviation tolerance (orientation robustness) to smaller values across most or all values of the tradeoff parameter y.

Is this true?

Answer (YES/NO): NO